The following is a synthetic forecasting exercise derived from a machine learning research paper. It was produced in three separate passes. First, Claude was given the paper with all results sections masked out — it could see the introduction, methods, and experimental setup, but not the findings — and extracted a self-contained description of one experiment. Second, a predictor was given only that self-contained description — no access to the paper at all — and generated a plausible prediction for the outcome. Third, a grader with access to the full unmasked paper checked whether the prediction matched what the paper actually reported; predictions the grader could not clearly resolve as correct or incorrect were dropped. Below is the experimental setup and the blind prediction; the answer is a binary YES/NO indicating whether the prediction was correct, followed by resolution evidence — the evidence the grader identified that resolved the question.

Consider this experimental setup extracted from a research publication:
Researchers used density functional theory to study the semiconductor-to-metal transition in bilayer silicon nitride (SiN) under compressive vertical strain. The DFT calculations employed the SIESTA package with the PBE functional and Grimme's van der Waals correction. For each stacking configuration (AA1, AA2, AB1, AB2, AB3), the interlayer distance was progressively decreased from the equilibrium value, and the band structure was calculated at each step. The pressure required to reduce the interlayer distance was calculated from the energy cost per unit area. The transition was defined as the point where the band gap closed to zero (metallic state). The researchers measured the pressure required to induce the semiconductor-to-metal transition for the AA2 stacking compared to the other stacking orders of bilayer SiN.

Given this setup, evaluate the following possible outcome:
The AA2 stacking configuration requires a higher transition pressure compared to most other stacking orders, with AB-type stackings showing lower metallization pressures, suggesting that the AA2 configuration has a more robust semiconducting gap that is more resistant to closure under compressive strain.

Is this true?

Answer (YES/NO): YES